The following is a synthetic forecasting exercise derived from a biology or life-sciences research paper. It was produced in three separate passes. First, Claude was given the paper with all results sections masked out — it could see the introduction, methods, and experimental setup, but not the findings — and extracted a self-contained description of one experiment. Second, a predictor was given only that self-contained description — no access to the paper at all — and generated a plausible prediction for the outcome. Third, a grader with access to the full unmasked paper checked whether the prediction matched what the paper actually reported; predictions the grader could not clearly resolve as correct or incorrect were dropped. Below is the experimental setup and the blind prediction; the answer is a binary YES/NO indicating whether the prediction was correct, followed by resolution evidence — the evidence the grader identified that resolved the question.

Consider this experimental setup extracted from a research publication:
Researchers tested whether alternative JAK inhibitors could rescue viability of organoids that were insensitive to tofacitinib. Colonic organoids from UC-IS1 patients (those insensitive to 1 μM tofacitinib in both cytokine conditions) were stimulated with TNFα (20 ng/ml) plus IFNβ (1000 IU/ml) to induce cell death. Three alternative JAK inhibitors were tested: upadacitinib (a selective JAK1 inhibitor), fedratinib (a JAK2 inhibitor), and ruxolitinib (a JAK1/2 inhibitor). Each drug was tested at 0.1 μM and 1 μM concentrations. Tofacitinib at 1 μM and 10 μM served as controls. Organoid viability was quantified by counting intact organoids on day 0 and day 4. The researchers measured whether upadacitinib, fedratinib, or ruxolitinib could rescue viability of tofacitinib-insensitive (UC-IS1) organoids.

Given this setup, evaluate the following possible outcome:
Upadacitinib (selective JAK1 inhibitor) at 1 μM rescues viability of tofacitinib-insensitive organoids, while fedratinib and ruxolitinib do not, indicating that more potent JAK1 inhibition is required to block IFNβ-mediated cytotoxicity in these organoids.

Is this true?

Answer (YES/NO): NO